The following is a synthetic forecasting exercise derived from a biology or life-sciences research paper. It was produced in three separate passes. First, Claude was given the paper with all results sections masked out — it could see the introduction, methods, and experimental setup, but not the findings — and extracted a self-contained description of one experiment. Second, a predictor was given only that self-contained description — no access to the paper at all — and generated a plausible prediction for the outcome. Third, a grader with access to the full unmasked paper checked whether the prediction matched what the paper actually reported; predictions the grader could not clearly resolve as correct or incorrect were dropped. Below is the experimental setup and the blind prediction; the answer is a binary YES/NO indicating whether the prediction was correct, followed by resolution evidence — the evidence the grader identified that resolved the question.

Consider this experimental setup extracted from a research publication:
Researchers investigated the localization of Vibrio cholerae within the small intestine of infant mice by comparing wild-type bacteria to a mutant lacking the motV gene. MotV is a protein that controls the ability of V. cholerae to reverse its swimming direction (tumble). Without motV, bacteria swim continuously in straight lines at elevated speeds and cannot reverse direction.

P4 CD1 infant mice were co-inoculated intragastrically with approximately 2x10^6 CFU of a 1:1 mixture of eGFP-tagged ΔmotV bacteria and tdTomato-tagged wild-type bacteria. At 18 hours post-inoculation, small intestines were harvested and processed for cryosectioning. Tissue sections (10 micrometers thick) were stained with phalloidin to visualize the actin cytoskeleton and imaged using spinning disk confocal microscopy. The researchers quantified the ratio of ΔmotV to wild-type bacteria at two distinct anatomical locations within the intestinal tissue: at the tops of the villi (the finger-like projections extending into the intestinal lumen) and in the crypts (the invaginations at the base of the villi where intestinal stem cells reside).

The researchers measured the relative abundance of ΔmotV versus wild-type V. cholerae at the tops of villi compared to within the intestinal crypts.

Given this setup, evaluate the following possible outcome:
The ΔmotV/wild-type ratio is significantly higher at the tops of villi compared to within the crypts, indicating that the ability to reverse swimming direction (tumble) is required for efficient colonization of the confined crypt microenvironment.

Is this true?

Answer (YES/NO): NO